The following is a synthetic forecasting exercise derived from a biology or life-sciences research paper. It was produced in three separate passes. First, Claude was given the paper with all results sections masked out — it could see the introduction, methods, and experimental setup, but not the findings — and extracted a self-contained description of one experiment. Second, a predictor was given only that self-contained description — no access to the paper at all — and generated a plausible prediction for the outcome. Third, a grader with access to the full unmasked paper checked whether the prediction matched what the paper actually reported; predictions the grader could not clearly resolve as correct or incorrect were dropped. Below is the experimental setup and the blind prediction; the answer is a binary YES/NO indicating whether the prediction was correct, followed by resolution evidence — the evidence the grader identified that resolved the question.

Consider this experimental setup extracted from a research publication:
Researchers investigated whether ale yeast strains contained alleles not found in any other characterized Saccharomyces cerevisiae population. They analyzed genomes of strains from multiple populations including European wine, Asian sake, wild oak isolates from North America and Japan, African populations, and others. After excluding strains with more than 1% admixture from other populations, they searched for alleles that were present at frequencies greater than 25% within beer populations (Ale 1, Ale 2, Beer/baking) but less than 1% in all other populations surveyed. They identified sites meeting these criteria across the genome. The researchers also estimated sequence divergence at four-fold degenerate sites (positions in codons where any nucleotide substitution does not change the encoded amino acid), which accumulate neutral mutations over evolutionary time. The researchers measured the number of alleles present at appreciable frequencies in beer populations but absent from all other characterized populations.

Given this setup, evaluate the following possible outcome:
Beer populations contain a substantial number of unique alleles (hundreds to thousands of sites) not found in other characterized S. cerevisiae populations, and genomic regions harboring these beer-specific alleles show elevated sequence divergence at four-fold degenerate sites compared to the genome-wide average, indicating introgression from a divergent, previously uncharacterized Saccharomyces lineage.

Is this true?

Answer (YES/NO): NO